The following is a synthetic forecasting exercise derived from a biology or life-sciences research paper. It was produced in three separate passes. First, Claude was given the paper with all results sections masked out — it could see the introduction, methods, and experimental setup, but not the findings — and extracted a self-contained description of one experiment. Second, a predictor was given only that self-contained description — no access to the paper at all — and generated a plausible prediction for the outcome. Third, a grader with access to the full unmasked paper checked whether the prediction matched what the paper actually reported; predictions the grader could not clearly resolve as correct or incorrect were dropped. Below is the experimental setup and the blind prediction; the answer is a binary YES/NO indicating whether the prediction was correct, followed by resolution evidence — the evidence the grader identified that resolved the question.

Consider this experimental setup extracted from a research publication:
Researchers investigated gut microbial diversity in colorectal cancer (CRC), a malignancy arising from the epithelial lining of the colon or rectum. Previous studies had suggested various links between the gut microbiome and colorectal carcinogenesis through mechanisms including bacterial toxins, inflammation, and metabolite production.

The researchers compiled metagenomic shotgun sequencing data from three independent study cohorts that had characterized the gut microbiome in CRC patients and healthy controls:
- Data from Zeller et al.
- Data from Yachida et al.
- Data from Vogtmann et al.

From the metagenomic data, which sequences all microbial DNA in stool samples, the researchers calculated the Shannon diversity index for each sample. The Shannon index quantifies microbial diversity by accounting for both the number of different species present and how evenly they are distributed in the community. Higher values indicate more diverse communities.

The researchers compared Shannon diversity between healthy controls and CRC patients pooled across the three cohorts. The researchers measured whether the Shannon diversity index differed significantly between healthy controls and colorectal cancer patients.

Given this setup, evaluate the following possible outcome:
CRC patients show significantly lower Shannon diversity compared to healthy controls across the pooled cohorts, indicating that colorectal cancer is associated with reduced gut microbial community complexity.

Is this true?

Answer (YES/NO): NO